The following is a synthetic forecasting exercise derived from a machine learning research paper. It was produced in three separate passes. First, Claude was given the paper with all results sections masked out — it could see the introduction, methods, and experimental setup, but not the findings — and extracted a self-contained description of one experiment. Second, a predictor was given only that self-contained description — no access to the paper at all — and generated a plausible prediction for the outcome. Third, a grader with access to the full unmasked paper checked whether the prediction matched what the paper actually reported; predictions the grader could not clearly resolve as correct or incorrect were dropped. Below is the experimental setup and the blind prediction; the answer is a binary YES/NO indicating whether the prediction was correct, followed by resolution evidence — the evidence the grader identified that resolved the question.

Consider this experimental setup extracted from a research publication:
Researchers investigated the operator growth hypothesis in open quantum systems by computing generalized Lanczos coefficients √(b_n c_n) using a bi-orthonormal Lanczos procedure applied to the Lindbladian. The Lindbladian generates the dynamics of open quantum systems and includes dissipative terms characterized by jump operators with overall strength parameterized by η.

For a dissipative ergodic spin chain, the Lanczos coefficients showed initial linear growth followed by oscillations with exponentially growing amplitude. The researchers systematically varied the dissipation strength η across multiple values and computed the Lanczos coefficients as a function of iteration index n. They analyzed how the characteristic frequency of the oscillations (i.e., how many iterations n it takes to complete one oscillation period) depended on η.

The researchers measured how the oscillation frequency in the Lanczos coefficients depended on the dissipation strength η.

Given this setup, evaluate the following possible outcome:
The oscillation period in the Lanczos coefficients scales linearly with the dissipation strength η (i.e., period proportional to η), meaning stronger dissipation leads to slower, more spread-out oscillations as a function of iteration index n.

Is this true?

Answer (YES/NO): NO